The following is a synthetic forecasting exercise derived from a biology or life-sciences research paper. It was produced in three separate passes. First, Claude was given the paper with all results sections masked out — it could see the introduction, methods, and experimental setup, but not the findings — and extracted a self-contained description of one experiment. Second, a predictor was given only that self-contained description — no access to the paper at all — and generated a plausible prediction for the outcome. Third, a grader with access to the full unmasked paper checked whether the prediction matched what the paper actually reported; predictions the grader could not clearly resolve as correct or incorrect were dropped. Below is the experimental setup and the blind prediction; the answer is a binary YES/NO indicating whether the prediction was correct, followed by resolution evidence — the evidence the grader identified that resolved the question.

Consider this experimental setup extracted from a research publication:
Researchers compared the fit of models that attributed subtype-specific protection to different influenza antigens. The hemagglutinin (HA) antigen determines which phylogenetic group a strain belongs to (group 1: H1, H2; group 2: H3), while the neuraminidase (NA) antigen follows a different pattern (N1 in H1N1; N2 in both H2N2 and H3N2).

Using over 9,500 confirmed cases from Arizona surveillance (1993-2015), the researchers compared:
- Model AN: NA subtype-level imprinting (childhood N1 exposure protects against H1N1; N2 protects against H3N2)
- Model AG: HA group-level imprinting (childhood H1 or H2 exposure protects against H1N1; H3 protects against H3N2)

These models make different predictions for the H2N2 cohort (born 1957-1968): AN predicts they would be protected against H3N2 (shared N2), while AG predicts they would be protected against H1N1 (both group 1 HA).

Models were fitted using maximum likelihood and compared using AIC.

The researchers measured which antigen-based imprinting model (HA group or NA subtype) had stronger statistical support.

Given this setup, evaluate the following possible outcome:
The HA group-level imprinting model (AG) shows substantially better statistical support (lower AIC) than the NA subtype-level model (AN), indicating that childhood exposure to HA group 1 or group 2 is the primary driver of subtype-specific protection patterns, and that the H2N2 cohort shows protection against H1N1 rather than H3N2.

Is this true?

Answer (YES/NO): NO